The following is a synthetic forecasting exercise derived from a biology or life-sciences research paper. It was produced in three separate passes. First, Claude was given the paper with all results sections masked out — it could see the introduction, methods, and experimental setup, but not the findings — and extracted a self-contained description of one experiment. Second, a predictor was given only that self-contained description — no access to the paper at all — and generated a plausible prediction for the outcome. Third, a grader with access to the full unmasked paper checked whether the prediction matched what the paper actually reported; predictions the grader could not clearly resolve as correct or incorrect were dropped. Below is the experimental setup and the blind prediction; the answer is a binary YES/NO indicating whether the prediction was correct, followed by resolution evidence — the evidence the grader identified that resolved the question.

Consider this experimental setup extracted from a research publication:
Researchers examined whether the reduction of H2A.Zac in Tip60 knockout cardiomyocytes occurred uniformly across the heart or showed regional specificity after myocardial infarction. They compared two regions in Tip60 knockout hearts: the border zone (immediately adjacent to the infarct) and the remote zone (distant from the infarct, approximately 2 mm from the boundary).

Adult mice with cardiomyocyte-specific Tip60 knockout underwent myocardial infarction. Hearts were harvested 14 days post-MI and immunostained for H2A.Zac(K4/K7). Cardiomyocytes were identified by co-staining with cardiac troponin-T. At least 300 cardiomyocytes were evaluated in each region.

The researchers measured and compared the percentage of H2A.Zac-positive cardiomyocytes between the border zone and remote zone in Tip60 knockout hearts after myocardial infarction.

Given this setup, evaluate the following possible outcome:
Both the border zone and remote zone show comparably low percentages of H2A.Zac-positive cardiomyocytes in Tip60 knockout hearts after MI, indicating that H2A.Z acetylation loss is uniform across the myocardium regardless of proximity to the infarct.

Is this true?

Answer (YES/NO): NO